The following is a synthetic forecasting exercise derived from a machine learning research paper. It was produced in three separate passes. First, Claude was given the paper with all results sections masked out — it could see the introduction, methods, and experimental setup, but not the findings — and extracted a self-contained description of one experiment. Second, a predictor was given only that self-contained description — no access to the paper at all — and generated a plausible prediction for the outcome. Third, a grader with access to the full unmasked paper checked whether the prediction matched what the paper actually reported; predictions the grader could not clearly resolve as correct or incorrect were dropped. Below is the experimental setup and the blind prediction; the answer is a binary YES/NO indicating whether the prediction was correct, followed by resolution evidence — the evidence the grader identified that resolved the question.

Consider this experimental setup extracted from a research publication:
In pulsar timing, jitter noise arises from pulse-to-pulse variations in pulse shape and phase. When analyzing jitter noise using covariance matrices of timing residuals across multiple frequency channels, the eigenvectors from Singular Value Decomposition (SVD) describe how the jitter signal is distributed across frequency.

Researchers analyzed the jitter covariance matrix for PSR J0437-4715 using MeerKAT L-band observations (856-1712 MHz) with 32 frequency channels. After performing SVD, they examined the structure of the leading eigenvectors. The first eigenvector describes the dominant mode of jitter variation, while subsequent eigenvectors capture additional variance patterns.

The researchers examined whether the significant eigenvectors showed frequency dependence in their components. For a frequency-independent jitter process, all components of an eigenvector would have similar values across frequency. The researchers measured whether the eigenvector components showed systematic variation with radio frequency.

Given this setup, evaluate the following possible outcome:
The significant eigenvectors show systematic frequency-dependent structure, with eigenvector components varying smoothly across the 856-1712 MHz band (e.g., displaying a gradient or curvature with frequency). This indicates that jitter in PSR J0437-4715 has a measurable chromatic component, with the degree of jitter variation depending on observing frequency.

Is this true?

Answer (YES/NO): YES